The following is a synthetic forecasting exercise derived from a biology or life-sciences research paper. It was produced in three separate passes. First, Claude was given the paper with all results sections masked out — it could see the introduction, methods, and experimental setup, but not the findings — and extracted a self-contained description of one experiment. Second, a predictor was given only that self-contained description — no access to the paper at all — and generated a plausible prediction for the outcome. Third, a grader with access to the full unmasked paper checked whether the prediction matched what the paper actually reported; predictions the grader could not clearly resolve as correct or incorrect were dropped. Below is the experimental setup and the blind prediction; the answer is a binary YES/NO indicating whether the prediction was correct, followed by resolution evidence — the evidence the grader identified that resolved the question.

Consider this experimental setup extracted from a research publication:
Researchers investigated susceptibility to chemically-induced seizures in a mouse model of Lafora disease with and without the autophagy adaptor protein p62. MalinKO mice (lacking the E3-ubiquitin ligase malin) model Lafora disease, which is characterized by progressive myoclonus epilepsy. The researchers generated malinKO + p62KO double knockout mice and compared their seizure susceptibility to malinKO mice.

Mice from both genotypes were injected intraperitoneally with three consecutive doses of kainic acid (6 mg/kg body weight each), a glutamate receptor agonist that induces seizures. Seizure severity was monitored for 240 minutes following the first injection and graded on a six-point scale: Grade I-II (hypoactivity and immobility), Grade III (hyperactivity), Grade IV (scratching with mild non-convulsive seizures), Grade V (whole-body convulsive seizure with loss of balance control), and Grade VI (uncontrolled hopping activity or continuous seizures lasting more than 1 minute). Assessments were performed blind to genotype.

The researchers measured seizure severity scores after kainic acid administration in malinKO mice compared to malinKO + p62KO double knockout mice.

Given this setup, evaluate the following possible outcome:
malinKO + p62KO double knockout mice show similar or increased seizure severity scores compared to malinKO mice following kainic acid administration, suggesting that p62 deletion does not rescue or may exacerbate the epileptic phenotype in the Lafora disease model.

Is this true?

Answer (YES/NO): YES